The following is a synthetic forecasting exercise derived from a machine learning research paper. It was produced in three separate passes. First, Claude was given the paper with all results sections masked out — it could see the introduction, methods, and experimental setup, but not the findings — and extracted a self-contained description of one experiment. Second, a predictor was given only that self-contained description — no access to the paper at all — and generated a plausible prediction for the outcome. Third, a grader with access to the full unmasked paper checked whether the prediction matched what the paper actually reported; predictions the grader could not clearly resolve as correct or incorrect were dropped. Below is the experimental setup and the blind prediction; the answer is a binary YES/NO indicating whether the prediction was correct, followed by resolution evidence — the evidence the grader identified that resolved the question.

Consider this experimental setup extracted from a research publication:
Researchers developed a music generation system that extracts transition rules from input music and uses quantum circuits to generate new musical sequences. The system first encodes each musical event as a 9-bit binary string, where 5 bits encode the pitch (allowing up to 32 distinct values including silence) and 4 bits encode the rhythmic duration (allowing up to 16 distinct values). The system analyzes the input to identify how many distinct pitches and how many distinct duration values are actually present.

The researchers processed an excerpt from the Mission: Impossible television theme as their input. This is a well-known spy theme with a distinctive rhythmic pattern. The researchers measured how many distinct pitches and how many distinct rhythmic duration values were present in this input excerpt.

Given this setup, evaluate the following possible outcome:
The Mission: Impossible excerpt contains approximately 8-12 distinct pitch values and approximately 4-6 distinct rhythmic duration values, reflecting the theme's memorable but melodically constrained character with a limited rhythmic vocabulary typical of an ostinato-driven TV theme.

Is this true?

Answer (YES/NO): NO